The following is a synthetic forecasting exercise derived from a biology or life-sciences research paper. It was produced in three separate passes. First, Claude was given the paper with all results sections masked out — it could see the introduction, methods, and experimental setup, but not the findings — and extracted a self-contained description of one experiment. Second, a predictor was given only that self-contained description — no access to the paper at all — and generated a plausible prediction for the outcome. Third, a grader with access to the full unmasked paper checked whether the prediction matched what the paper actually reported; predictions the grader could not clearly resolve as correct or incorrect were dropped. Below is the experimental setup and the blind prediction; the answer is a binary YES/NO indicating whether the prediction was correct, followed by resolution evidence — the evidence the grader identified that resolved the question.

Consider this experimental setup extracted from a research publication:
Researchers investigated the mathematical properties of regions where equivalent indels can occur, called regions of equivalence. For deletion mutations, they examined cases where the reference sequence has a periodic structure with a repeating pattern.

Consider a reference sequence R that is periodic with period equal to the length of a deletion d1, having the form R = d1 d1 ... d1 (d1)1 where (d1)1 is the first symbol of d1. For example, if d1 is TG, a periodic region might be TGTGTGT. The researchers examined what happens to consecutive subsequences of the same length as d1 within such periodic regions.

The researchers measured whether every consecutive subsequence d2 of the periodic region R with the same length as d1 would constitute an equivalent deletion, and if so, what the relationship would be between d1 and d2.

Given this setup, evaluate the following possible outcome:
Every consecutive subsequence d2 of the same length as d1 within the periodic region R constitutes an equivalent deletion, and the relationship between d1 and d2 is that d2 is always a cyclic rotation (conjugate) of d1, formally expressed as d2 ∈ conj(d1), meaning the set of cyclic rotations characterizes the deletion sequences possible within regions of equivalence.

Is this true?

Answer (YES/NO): YES